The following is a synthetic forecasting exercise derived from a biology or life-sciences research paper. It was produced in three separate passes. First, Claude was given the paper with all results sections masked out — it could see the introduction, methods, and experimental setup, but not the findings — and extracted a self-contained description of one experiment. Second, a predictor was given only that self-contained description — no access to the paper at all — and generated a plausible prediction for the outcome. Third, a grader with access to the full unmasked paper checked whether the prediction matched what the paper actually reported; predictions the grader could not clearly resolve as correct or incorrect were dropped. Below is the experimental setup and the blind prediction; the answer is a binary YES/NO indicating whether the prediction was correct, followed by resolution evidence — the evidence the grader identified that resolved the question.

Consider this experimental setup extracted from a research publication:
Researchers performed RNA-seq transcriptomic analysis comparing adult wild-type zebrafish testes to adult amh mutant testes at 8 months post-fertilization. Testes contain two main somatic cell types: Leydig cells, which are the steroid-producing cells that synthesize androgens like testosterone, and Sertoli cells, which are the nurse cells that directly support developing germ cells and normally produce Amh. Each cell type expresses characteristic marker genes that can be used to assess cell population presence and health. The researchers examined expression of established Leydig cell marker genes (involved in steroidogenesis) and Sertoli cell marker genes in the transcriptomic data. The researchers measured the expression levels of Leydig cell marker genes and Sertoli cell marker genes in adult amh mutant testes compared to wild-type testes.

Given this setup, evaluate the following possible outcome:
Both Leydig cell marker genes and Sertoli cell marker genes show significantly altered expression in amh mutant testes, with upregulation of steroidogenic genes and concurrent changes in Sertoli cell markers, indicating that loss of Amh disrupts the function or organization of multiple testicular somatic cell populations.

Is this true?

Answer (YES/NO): NO